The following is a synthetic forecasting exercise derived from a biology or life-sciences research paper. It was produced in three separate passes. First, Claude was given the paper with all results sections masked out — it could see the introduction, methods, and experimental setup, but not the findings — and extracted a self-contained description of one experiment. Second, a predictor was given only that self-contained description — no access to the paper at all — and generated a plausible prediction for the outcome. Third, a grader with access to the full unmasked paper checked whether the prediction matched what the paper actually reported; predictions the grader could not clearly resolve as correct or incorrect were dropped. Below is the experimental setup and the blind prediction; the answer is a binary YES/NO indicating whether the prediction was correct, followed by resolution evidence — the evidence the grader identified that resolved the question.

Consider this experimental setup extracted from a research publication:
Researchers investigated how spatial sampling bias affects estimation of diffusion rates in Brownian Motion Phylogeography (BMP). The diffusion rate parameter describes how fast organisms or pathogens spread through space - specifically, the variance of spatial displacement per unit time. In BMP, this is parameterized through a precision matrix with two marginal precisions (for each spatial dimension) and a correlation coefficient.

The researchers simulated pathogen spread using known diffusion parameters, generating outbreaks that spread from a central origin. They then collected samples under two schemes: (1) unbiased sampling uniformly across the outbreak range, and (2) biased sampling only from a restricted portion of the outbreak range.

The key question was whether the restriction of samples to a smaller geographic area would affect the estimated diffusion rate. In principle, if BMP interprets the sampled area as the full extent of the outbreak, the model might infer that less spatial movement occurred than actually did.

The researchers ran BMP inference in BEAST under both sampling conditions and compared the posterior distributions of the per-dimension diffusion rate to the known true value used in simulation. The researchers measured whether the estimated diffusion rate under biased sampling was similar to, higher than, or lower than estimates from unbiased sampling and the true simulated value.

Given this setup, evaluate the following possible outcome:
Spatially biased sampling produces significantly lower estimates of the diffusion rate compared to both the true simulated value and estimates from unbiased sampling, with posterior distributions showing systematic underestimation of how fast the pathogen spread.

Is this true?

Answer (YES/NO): YES